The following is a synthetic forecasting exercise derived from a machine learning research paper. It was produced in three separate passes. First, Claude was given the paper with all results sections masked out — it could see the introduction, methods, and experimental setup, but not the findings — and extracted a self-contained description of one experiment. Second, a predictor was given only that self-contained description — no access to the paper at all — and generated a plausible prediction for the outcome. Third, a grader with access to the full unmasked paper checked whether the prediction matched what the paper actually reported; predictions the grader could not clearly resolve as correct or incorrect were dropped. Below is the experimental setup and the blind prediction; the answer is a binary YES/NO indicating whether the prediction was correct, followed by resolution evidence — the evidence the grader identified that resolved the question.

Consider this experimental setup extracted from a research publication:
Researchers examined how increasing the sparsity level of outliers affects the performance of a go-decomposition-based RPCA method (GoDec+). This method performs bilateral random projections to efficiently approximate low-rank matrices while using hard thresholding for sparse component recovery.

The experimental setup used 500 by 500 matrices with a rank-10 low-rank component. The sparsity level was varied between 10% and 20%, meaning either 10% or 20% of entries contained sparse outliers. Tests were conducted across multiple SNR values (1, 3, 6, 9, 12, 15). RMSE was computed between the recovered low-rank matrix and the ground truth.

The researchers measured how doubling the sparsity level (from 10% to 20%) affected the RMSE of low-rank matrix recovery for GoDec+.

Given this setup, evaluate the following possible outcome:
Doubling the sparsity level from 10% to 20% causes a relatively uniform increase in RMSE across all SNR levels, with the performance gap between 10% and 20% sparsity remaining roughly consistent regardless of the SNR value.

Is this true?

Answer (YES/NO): NO